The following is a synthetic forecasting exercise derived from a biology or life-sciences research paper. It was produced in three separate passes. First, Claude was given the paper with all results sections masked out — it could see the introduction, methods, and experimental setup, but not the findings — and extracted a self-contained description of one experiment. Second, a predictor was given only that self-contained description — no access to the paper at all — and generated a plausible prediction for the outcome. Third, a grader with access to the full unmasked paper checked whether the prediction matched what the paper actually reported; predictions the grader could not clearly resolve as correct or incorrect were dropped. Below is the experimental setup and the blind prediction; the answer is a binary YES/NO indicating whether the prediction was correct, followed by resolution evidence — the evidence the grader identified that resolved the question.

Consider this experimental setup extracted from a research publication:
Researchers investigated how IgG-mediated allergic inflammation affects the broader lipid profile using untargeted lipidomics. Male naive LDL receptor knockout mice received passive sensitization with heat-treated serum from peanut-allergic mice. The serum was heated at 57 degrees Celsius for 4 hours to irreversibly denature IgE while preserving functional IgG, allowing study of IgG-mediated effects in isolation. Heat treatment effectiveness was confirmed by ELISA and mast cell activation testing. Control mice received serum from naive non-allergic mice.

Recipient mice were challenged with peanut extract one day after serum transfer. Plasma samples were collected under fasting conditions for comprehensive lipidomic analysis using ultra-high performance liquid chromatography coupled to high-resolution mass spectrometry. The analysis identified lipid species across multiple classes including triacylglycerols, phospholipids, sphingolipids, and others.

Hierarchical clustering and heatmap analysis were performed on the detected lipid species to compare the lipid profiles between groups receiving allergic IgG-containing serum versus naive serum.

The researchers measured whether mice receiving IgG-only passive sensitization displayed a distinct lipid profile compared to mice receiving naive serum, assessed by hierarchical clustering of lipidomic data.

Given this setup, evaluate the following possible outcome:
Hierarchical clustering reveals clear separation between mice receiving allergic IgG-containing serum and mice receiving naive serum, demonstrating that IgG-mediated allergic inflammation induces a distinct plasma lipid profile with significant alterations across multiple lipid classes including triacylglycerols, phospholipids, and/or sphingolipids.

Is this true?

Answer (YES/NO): YES